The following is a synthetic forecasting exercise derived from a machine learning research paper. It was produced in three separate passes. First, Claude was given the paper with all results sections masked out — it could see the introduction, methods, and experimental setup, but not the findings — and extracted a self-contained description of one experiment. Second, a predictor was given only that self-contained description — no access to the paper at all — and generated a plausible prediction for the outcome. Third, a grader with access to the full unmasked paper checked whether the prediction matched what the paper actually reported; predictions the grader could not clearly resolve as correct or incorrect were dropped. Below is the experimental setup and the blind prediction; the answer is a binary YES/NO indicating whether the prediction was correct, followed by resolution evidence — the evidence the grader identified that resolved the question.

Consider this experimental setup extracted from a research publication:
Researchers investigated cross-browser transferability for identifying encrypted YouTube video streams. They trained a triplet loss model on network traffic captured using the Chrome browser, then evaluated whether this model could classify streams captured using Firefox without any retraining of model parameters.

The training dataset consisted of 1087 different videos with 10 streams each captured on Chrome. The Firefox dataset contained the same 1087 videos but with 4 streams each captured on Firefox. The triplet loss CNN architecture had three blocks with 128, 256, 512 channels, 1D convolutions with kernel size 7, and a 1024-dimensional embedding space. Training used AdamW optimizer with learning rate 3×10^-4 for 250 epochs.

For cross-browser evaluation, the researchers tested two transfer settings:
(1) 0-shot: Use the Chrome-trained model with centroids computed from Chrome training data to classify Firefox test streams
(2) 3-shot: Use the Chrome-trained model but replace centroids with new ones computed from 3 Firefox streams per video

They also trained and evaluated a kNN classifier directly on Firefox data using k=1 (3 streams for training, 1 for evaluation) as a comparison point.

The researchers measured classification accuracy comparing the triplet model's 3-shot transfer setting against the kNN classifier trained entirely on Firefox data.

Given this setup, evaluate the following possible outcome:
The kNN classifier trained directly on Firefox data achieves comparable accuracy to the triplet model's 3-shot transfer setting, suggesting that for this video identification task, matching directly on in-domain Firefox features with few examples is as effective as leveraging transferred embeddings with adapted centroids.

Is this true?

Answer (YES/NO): NO